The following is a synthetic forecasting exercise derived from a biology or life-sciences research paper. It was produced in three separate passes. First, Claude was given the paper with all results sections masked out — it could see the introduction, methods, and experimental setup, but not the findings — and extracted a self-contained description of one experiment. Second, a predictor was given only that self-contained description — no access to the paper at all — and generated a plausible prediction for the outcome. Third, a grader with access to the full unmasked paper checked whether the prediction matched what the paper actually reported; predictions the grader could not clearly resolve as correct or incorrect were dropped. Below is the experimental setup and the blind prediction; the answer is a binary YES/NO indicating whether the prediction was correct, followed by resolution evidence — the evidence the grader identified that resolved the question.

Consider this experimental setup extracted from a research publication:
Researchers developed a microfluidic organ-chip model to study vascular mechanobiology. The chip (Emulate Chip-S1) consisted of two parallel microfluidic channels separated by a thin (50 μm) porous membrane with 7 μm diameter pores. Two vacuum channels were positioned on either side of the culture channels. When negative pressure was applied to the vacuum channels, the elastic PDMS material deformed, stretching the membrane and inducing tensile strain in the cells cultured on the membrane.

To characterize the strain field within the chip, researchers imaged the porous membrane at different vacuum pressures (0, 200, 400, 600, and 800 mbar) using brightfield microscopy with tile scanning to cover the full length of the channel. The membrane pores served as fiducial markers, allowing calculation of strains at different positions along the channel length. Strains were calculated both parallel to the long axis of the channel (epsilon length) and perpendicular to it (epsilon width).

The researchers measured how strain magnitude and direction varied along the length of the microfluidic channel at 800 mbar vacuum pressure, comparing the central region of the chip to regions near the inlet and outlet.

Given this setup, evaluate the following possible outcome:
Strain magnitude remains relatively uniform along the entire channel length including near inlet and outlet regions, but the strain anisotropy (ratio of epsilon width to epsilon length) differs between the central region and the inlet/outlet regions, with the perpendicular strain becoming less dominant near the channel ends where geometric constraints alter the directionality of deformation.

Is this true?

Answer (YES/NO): NO